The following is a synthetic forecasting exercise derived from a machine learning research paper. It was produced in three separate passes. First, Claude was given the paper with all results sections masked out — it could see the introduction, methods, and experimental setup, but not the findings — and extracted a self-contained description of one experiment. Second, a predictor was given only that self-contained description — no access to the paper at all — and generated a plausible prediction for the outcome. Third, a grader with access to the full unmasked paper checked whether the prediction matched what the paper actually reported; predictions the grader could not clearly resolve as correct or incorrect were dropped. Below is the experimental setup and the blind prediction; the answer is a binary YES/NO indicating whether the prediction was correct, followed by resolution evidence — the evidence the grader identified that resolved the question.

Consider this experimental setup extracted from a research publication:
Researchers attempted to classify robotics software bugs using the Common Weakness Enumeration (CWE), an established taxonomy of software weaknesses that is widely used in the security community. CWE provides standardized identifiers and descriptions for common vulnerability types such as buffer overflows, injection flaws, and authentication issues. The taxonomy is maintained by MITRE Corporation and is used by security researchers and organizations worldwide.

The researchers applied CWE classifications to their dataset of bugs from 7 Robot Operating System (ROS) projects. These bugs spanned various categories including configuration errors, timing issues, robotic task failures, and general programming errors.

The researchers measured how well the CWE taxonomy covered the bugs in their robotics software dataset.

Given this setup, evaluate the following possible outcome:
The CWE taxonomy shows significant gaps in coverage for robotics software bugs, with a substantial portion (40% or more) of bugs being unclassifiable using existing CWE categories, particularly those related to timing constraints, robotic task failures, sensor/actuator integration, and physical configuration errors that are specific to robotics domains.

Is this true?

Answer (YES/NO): YES